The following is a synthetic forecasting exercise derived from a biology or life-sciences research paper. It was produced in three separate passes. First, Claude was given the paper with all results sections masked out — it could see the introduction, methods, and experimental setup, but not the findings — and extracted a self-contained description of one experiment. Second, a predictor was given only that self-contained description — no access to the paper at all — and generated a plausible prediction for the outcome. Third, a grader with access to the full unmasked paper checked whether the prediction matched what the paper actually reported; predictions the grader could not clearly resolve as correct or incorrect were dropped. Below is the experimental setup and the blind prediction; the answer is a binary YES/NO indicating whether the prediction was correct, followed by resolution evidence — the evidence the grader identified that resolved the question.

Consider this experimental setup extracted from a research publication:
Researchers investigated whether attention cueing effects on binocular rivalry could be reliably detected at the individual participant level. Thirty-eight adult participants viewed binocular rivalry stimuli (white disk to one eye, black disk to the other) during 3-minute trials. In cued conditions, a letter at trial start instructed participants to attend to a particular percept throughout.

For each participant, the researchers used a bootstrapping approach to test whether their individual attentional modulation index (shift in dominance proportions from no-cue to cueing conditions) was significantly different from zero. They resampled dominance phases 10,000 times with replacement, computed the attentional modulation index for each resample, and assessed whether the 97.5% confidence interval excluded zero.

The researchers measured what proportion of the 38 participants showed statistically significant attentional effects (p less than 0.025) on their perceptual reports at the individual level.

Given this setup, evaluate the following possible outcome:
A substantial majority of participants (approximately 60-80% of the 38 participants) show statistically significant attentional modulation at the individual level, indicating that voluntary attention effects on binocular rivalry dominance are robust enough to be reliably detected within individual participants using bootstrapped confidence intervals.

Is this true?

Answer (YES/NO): YES